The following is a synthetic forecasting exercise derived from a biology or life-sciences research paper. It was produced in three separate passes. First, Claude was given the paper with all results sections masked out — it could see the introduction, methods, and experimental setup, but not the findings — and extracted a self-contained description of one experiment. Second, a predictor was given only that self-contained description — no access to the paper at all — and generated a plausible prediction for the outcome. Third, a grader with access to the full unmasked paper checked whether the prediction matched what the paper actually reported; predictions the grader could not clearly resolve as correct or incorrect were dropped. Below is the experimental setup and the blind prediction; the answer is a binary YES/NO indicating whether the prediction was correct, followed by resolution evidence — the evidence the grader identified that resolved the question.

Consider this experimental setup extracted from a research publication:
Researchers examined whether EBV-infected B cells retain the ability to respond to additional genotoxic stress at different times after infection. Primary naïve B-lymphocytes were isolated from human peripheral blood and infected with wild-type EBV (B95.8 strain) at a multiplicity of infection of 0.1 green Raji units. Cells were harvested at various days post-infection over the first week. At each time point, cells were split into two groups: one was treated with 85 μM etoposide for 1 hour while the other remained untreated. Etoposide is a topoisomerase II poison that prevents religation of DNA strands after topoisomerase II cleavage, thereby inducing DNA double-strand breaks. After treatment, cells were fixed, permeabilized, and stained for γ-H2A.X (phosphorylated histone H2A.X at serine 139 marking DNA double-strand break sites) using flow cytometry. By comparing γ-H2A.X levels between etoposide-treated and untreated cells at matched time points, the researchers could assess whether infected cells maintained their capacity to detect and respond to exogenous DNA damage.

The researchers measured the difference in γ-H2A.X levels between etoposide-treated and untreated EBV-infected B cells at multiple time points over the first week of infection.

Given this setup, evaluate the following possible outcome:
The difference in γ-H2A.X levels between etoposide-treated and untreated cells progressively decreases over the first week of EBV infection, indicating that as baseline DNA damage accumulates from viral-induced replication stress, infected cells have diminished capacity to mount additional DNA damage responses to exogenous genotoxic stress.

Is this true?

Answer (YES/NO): NO